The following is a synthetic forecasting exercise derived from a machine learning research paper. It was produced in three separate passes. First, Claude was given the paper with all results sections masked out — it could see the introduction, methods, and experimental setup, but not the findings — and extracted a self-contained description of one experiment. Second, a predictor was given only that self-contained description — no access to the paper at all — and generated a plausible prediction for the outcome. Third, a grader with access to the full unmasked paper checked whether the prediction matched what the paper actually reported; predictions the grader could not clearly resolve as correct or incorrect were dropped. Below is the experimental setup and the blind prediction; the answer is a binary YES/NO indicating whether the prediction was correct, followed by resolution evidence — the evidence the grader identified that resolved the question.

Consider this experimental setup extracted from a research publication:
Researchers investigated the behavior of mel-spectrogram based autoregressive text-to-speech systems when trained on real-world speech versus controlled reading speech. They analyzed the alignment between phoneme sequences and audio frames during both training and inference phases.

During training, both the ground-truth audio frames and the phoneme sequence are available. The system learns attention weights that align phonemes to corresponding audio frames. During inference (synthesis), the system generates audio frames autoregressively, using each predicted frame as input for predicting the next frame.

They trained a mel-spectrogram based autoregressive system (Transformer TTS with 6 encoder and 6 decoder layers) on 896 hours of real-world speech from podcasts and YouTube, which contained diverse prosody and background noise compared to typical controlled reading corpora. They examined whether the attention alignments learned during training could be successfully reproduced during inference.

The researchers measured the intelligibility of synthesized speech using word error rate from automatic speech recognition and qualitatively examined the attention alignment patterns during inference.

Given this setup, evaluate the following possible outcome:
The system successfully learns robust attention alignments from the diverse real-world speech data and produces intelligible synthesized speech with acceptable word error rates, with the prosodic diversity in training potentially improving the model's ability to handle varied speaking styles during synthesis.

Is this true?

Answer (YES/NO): NO